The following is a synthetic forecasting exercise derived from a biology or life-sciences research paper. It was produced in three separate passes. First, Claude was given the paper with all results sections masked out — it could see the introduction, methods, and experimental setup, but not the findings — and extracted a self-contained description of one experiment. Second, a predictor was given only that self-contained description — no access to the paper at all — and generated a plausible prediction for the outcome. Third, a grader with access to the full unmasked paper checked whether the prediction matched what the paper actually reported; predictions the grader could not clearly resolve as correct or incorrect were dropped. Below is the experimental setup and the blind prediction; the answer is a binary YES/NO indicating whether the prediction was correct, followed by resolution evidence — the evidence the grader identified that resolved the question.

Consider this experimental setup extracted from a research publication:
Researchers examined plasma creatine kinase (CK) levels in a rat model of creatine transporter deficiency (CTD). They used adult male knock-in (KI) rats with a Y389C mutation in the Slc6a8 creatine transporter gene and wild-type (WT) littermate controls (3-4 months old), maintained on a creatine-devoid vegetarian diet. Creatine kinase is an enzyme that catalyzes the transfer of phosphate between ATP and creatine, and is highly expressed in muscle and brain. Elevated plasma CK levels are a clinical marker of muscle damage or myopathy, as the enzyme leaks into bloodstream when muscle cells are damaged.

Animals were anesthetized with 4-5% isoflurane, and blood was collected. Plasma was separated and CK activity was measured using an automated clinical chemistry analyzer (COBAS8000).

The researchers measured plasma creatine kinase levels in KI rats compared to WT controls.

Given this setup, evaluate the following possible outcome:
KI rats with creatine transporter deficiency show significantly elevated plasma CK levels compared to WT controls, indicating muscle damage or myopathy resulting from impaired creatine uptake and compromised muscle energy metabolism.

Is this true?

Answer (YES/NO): NO